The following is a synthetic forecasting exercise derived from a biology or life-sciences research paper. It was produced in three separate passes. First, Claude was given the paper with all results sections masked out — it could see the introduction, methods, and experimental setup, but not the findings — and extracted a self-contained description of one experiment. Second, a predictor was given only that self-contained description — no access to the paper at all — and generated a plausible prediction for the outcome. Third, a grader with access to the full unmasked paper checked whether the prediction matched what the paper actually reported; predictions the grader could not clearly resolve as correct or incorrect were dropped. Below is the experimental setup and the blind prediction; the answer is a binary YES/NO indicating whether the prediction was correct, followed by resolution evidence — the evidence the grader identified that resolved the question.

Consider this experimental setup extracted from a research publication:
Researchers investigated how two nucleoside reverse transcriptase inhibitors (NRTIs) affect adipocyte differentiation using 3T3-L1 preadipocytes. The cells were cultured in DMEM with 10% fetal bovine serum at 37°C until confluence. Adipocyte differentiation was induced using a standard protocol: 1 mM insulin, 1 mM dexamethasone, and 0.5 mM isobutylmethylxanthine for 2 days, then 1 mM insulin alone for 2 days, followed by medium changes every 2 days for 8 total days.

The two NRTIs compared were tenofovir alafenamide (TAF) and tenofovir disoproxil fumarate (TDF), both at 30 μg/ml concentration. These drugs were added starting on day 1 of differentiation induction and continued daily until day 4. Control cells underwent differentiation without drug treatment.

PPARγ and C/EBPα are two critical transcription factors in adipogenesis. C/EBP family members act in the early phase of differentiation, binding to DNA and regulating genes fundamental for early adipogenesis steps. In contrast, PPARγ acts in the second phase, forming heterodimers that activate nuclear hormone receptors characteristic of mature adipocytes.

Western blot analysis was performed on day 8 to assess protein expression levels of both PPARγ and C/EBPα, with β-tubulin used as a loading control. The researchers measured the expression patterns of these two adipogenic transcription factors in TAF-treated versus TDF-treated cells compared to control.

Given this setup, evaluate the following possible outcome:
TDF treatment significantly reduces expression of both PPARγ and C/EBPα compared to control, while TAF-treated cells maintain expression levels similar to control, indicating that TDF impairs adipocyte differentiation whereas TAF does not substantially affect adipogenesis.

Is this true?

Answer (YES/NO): NO